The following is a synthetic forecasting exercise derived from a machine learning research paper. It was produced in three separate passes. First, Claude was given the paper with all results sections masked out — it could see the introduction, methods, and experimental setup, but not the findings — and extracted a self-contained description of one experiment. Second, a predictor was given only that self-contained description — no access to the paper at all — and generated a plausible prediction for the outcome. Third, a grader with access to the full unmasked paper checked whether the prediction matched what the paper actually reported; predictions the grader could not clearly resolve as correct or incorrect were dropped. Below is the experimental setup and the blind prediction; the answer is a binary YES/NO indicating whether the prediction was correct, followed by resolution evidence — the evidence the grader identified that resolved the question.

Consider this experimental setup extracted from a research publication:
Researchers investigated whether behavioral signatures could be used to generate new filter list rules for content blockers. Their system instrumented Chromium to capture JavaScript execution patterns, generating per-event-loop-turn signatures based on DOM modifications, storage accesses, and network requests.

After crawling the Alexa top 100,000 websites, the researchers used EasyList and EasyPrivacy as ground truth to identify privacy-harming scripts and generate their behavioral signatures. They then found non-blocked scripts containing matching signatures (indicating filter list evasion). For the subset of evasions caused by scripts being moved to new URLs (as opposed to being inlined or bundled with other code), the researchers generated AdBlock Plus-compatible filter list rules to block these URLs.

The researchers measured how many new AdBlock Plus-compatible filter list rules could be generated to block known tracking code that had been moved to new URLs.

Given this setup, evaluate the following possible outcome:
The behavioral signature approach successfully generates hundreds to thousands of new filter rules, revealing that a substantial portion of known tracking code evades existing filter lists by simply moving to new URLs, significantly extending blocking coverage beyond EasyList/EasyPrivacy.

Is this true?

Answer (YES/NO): YES